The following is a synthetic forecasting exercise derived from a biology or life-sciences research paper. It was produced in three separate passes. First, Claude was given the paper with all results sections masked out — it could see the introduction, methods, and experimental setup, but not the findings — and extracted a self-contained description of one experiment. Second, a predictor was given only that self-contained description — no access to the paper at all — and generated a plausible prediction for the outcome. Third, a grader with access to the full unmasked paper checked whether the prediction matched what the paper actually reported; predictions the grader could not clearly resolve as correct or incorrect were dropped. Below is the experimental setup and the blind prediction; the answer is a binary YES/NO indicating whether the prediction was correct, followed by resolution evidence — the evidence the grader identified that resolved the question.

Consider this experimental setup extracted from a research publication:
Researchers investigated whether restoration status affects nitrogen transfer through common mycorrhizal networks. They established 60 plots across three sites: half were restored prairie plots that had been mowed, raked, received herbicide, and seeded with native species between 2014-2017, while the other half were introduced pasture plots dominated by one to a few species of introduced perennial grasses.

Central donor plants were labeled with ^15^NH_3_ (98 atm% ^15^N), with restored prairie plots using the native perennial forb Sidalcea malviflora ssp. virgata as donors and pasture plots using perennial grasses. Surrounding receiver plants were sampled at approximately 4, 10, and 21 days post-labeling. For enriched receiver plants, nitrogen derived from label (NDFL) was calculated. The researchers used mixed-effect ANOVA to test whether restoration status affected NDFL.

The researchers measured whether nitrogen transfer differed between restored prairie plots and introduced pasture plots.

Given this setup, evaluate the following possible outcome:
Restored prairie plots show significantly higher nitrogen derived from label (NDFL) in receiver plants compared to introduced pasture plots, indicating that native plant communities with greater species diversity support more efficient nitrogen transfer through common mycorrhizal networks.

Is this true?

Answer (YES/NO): NO